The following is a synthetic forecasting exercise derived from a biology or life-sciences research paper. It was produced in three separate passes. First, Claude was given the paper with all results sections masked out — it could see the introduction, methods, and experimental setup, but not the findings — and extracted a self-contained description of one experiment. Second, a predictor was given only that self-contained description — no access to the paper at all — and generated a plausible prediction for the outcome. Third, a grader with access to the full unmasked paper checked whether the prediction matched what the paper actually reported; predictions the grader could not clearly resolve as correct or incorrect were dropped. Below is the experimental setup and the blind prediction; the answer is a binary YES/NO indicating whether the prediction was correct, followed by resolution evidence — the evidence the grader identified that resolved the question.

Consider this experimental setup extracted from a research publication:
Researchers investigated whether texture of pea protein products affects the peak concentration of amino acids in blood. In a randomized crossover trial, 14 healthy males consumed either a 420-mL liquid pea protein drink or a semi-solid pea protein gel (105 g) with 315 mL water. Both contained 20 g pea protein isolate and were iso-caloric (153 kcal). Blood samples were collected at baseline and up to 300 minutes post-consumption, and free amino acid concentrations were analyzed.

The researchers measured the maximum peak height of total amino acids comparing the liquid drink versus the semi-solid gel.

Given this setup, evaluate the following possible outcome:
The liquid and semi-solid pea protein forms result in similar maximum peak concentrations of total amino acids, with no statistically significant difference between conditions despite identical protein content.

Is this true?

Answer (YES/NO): YES